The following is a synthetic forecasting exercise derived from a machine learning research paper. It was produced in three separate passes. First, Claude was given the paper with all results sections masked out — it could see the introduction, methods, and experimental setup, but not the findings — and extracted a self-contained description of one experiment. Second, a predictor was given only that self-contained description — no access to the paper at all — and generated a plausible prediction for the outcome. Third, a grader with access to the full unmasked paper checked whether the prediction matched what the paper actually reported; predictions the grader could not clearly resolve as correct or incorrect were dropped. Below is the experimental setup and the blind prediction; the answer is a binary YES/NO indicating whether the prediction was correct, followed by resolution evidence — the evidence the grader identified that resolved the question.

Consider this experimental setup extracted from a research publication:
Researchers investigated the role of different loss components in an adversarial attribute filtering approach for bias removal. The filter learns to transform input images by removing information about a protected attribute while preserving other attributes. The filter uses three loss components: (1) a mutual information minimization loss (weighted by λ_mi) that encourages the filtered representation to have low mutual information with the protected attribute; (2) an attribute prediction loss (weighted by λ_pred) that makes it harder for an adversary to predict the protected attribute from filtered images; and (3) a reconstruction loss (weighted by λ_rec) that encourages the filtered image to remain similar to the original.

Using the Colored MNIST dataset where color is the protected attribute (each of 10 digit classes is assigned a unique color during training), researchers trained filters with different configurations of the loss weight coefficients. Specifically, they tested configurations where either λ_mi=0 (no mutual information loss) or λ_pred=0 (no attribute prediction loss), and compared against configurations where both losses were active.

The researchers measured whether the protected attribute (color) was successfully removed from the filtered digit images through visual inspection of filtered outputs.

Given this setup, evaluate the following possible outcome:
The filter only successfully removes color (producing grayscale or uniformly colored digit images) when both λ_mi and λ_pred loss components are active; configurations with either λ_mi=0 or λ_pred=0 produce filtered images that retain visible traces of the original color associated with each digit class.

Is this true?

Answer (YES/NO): YES